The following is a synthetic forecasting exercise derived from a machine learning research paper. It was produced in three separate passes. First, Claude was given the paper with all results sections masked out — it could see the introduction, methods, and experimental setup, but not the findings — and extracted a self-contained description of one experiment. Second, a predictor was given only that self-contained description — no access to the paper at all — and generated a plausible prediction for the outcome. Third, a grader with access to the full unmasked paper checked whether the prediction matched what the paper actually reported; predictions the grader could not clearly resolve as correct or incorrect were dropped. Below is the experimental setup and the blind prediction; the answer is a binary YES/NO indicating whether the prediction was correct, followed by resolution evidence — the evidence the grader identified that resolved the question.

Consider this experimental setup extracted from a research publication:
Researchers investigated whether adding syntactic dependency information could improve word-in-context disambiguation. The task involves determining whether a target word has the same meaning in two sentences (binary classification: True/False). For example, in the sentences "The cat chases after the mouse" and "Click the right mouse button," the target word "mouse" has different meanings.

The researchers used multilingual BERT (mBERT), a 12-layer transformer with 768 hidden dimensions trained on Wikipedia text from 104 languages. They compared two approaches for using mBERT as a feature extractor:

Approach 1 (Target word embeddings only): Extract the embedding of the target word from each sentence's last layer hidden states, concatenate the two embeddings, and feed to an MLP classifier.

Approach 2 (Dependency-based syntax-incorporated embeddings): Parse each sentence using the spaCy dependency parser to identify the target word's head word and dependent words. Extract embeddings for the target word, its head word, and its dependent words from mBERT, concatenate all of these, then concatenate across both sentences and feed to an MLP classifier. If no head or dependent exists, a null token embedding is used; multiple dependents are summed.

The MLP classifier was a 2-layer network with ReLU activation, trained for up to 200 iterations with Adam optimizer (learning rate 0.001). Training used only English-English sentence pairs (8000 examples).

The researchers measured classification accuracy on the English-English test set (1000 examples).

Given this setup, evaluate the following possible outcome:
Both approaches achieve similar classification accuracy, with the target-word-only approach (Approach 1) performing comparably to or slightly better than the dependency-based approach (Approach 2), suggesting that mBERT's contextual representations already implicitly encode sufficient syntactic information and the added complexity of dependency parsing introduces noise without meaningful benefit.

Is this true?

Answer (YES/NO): NO